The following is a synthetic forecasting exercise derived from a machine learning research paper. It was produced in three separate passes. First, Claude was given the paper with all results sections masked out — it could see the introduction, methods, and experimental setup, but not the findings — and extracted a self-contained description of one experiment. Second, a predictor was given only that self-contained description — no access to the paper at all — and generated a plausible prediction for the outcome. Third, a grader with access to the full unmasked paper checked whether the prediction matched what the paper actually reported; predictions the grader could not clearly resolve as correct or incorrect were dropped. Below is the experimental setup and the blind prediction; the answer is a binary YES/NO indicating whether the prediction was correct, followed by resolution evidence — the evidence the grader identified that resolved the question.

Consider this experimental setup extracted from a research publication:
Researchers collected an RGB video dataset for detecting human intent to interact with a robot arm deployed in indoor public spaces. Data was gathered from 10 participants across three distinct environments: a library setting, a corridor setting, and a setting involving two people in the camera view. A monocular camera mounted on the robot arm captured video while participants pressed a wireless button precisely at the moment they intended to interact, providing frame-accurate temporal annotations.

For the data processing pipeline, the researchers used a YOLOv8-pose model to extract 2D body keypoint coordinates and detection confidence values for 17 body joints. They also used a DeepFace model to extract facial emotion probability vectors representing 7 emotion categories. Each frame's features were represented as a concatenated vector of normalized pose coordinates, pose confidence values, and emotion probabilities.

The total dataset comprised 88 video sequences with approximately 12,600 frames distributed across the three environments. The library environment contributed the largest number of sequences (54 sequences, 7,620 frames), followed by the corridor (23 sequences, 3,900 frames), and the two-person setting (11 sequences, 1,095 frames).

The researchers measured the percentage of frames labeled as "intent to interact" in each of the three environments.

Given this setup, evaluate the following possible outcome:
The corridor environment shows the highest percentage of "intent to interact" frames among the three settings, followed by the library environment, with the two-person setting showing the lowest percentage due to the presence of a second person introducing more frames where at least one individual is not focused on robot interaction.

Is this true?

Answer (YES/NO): NO